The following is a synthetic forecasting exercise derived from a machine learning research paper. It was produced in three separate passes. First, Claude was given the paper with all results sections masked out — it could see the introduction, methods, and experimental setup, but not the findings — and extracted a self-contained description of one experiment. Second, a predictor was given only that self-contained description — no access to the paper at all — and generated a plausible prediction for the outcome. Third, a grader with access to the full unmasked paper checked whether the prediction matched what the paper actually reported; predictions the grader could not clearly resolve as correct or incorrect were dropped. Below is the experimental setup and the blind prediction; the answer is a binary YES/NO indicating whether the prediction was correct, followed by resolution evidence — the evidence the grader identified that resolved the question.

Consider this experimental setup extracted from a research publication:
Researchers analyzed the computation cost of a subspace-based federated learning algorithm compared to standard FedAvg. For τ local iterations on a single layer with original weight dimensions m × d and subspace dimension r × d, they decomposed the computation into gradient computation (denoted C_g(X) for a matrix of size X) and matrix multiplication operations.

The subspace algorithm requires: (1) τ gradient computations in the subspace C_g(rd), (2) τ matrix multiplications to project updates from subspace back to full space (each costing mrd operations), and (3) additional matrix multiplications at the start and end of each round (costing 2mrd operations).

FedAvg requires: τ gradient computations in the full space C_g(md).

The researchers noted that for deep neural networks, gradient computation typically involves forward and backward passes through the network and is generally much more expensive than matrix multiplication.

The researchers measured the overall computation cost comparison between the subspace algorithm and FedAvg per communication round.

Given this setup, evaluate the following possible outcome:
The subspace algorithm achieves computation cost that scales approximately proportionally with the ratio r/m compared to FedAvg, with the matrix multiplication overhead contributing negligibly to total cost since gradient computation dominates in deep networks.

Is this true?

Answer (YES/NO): NO